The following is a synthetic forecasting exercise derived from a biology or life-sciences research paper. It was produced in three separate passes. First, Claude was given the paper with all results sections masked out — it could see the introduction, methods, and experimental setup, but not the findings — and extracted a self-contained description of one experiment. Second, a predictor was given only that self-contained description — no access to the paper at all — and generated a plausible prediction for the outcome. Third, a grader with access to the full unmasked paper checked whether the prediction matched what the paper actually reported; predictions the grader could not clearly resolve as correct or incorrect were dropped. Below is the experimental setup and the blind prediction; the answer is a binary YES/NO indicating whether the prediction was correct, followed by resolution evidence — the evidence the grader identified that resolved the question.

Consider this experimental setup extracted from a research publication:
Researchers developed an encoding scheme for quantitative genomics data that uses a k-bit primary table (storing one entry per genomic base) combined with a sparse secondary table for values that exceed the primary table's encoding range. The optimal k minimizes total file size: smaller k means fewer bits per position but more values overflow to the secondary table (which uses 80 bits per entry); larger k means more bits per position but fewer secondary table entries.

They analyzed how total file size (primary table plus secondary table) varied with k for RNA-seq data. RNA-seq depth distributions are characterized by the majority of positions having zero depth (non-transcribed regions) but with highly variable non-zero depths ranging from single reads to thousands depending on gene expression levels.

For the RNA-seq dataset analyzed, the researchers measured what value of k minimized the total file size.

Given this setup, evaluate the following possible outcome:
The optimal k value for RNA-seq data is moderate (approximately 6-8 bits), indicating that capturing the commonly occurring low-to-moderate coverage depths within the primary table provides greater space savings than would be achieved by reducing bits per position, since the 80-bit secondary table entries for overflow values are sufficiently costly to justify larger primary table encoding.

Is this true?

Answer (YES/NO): NO